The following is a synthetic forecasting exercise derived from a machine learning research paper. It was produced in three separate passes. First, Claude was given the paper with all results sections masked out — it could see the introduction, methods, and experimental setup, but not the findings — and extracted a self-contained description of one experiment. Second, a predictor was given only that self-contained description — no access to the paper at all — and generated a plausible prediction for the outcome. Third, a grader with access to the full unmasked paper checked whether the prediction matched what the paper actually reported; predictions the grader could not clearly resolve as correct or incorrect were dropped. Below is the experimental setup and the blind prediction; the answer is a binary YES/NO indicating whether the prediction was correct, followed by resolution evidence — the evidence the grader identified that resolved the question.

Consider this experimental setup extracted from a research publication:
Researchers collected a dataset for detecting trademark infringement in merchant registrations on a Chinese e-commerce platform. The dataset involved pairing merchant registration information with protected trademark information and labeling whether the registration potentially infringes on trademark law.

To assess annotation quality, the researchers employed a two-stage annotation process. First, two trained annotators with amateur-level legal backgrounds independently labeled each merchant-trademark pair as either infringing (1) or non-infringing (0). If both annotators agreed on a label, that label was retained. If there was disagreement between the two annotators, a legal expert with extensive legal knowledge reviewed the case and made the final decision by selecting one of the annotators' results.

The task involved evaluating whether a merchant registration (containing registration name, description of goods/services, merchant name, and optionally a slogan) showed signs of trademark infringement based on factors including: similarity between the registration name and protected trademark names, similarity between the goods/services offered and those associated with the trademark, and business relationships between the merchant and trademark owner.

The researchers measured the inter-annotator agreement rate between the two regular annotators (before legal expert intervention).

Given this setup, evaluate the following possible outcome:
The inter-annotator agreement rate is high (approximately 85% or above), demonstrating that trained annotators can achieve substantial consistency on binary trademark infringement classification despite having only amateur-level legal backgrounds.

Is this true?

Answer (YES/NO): YES